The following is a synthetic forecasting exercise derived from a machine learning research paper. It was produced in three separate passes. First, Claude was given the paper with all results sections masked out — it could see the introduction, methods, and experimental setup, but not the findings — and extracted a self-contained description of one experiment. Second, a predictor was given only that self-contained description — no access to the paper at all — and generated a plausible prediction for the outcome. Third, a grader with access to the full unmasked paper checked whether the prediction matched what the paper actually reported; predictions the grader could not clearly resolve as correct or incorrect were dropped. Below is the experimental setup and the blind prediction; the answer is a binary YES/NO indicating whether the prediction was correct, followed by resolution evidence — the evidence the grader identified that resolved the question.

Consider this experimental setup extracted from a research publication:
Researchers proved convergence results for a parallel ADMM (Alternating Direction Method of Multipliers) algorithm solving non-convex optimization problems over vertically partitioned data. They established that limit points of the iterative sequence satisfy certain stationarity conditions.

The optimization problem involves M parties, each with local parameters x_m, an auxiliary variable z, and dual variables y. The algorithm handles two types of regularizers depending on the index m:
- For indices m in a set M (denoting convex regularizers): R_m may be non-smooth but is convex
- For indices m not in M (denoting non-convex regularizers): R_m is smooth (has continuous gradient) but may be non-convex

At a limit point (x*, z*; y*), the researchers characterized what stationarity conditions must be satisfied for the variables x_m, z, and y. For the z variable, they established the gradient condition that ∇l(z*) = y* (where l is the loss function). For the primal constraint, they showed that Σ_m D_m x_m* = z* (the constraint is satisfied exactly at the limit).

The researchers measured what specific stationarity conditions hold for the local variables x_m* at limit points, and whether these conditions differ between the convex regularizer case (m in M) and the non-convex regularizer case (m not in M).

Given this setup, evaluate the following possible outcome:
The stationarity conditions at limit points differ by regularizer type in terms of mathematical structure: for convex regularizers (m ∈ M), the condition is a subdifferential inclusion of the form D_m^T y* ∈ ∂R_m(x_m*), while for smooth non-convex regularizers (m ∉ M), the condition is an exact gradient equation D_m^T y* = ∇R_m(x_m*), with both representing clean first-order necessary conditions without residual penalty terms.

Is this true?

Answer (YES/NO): NO